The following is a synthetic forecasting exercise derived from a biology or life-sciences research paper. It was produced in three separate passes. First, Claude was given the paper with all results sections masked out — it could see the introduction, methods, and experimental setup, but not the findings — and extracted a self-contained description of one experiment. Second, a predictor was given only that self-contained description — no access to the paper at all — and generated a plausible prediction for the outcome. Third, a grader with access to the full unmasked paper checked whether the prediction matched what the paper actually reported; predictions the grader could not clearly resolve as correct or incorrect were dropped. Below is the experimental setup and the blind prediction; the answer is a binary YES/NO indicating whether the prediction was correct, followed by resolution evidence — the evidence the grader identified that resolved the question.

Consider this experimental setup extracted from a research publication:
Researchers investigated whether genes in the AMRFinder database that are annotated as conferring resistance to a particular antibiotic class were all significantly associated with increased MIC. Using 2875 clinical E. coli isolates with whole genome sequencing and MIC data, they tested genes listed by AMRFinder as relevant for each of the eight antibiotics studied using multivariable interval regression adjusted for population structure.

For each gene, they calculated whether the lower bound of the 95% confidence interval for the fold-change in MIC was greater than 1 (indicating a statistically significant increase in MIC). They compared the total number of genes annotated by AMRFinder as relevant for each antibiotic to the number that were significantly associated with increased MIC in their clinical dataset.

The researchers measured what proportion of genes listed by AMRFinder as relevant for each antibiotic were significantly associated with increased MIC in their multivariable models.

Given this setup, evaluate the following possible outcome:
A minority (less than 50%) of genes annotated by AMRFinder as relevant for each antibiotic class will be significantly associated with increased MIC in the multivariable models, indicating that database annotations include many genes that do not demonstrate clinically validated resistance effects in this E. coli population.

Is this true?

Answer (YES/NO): NO